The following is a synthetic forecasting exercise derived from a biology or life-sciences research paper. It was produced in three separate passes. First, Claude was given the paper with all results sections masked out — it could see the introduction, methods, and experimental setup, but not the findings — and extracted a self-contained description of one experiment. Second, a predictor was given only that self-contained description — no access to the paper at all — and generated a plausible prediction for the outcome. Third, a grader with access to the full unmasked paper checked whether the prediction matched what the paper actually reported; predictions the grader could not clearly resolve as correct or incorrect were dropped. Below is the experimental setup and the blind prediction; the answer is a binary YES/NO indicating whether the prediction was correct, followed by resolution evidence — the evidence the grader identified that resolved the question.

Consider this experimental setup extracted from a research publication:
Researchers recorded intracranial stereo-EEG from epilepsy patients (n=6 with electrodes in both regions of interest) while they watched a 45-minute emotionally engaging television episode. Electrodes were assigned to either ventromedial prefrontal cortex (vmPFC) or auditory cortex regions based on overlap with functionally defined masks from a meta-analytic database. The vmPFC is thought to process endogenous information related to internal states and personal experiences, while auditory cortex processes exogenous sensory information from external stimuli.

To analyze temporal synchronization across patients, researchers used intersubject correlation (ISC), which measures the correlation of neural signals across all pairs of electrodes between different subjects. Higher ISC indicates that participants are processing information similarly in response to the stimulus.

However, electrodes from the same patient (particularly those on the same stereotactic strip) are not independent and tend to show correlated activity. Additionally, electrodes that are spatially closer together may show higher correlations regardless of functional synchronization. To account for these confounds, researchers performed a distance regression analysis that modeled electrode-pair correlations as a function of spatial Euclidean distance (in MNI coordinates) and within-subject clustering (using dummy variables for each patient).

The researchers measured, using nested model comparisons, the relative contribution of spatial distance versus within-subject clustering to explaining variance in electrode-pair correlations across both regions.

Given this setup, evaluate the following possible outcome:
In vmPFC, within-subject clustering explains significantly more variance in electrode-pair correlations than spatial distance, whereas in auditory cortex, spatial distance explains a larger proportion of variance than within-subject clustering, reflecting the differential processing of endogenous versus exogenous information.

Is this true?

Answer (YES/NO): NO